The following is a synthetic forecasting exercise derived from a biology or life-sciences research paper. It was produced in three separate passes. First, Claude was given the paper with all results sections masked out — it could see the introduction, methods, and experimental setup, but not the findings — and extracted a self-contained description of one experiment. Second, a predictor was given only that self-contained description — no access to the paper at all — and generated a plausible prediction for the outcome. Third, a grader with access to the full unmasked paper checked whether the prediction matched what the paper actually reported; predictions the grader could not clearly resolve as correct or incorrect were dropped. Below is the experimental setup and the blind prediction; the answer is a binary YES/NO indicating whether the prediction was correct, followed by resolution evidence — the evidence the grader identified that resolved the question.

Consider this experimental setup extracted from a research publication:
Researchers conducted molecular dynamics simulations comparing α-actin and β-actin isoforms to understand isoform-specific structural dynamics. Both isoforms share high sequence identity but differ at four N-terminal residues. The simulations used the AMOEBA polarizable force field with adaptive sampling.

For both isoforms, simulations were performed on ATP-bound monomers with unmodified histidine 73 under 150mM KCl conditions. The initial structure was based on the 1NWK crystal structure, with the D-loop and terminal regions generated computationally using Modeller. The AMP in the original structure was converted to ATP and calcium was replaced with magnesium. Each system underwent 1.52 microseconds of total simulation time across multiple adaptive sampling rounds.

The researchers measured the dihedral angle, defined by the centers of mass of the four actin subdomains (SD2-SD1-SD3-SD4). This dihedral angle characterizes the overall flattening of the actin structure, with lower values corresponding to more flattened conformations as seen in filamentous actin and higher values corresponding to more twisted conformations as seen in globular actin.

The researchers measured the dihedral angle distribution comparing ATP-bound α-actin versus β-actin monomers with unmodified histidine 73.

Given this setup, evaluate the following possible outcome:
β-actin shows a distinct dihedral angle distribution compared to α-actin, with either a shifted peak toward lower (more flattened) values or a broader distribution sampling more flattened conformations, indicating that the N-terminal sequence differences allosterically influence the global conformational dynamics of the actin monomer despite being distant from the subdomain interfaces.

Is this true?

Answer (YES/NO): YES